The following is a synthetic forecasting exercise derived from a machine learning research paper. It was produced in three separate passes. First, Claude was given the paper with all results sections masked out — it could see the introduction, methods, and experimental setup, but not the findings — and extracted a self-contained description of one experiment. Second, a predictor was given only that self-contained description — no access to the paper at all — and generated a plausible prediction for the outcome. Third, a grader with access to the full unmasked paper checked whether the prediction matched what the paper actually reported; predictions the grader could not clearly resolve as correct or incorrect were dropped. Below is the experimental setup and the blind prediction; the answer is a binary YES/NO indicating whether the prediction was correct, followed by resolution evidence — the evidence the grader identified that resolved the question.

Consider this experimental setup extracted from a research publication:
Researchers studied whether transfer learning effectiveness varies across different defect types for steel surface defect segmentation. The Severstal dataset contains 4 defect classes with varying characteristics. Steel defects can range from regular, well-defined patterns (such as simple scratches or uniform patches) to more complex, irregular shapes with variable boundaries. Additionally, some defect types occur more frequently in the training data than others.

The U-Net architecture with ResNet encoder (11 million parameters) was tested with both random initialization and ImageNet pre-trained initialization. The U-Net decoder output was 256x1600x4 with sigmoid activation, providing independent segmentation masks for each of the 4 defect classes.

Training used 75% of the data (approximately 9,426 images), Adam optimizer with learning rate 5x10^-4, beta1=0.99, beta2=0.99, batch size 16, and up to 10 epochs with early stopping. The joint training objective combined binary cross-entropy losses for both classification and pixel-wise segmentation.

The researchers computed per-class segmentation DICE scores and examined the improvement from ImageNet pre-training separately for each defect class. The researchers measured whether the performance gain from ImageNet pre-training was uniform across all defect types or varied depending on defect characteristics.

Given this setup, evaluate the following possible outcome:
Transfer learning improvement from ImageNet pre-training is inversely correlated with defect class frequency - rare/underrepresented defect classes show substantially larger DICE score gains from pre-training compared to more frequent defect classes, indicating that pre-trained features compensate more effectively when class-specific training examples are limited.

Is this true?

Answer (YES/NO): NO